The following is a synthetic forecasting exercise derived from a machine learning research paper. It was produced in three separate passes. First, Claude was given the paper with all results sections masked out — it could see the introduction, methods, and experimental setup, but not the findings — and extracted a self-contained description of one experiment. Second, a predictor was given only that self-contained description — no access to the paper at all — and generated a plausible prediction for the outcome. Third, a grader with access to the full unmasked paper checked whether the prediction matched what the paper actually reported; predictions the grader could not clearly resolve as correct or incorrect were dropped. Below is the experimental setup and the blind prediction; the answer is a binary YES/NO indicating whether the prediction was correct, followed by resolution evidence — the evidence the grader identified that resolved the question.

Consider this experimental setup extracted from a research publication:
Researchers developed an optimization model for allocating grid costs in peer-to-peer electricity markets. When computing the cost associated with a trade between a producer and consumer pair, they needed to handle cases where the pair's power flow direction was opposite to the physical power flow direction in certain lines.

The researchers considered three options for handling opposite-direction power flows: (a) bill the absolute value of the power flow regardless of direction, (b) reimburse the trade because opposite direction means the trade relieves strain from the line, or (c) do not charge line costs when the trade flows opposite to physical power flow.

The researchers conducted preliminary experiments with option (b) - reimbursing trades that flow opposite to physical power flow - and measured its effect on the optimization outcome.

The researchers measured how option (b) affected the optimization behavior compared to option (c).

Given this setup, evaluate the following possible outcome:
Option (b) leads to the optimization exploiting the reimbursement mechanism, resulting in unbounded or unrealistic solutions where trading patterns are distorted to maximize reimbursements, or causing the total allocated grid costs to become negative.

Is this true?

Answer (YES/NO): YES